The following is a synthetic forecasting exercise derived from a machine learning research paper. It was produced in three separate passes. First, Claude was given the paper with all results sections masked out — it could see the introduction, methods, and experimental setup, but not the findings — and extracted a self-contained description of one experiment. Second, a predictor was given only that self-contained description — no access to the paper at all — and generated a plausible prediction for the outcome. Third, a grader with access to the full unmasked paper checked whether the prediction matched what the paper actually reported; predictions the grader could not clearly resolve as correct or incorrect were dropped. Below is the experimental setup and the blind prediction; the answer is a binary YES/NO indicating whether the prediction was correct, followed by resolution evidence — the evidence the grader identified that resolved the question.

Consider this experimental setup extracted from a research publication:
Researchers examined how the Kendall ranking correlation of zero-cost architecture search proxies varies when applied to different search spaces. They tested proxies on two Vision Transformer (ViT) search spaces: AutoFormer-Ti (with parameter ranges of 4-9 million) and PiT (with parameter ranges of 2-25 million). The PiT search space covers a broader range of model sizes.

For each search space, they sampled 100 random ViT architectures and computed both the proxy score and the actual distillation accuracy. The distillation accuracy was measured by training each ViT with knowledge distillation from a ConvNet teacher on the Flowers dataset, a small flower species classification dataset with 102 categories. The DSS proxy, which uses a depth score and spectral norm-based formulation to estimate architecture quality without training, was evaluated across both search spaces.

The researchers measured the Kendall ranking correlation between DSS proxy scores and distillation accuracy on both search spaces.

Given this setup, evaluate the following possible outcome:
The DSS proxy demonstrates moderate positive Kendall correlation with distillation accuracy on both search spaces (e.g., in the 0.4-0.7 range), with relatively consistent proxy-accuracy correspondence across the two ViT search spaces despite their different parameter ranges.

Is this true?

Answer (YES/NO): NO